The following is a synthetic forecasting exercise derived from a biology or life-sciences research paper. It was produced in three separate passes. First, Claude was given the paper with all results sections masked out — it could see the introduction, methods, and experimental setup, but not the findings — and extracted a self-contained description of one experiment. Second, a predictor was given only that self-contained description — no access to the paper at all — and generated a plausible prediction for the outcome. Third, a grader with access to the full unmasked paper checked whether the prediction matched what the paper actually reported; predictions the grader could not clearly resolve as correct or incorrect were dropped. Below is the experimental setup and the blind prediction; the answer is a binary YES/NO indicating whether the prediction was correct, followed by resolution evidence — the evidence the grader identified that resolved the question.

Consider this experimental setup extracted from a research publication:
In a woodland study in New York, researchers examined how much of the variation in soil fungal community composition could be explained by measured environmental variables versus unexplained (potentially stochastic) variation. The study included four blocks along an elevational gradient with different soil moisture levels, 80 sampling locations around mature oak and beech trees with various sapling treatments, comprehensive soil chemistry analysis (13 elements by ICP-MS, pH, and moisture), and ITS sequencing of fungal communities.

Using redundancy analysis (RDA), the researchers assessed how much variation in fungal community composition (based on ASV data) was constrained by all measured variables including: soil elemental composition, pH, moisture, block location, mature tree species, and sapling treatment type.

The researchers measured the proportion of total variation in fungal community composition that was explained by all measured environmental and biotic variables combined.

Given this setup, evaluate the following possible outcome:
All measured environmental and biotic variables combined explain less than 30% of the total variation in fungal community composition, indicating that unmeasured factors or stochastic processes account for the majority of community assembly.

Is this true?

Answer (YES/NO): YES